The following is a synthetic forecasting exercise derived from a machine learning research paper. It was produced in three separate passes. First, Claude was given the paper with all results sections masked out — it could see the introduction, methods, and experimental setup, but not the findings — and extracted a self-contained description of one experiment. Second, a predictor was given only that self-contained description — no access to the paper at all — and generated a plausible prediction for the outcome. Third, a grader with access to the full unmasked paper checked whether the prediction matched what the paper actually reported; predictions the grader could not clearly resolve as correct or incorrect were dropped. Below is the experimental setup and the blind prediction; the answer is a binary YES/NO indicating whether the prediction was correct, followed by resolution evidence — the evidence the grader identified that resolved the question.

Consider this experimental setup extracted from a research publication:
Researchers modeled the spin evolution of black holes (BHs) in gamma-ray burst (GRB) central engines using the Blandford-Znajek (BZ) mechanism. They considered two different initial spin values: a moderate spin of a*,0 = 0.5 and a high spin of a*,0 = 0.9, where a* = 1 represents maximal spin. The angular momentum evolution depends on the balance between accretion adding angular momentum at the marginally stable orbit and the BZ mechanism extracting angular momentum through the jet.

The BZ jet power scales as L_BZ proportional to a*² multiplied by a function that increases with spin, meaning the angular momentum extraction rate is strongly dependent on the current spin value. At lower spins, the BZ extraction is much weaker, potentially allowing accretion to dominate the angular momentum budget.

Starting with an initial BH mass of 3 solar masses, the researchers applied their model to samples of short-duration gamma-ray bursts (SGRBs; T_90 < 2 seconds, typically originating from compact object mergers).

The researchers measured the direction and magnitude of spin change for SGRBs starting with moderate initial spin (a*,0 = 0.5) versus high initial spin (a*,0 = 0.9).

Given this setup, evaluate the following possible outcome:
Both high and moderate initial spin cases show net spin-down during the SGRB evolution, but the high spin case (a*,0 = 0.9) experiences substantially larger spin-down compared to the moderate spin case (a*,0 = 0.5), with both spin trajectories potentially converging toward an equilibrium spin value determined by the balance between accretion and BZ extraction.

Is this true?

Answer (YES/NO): NO